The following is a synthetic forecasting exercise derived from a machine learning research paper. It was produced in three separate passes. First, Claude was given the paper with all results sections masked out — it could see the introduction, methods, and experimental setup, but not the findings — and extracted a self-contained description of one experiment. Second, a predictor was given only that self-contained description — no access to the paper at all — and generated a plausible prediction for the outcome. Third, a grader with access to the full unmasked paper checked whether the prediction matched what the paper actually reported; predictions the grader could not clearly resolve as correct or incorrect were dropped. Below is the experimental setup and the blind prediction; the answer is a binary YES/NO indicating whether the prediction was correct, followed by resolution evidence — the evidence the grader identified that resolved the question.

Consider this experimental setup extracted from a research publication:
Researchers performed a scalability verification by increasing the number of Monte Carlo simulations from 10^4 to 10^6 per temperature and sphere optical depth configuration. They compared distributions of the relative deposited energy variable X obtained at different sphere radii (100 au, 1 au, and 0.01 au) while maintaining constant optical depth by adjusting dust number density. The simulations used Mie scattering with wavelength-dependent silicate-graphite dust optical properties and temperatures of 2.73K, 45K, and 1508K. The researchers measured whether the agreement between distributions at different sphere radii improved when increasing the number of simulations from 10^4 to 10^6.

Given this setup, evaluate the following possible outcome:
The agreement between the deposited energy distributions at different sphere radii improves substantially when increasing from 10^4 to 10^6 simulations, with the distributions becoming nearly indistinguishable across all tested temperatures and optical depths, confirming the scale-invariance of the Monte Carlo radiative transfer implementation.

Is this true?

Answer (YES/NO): YES